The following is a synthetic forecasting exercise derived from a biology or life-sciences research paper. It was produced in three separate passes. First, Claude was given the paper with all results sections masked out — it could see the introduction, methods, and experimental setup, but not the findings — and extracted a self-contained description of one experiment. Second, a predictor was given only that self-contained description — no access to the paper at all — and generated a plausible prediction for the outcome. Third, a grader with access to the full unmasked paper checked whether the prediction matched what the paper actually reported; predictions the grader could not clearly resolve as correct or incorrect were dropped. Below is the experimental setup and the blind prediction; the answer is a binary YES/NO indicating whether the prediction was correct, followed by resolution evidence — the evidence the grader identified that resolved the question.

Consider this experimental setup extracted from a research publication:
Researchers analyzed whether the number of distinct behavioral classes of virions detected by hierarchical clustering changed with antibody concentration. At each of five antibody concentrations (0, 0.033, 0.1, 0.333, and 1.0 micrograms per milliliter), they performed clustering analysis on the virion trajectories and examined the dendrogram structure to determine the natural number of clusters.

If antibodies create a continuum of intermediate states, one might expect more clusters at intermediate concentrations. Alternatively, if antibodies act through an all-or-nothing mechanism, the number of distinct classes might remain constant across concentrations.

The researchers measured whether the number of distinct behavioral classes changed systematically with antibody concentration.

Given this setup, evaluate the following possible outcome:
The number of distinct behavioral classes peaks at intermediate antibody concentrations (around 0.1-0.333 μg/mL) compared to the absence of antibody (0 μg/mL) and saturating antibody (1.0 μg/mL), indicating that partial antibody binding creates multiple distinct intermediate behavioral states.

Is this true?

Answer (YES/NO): NO